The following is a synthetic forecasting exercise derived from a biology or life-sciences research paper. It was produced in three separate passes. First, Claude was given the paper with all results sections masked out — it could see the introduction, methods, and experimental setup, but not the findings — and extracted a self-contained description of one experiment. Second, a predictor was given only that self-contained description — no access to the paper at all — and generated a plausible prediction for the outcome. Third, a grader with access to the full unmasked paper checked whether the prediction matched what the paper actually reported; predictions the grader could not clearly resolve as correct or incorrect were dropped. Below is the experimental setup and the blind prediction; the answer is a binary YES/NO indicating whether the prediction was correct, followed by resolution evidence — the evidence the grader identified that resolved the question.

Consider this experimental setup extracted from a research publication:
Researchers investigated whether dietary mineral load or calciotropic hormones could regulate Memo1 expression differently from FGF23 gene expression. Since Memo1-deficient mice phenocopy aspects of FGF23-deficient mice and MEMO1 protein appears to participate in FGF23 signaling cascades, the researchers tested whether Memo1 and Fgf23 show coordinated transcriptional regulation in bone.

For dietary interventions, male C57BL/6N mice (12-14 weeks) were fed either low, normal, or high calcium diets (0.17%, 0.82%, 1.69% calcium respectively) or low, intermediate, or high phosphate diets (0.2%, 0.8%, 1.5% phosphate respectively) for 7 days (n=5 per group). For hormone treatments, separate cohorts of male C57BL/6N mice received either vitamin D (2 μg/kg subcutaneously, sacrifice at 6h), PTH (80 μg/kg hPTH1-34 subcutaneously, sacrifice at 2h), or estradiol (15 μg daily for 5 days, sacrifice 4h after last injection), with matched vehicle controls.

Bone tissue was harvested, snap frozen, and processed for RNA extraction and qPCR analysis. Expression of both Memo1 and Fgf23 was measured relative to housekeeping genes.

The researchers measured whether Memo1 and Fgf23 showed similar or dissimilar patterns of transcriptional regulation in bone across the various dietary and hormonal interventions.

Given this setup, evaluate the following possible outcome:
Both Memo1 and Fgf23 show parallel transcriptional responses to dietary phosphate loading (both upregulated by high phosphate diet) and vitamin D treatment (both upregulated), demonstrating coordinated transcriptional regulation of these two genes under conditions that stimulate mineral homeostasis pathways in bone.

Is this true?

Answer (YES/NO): NO